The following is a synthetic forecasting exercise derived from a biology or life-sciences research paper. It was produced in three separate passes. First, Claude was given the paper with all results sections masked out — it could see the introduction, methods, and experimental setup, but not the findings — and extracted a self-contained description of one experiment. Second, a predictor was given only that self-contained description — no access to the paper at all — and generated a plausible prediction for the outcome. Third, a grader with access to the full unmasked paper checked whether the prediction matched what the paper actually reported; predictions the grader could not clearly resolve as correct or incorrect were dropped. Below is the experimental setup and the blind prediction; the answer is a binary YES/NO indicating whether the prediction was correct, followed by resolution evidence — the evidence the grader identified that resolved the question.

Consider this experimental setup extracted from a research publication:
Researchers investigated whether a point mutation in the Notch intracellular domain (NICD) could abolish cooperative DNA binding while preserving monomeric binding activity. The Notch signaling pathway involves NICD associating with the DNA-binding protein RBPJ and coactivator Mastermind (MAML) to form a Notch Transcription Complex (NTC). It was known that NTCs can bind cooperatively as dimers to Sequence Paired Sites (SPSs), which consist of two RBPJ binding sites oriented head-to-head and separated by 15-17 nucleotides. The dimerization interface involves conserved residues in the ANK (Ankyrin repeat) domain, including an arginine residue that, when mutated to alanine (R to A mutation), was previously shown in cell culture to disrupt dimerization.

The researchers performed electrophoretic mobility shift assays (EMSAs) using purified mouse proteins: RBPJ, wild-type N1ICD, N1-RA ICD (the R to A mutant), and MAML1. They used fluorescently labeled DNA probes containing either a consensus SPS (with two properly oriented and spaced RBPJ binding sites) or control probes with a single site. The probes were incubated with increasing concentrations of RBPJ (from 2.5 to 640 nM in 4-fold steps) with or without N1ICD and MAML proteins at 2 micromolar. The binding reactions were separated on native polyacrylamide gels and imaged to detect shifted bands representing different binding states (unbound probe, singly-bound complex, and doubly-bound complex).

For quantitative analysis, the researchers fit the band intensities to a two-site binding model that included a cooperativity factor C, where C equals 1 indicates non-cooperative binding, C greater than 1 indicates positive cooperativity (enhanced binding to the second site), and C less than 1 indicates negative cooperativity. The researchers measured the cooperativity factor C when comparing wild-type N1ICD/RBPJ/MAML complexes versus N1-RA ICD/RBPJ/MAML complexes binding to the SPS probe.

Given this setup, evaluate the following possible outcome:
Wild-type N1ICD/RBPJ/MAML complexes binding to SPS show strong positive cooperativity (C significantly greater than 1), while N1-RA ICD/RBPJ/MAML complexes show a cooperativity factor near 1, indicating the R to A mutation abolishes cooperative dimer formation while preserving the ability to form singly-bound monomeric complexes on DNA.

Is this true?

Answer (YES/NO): YES